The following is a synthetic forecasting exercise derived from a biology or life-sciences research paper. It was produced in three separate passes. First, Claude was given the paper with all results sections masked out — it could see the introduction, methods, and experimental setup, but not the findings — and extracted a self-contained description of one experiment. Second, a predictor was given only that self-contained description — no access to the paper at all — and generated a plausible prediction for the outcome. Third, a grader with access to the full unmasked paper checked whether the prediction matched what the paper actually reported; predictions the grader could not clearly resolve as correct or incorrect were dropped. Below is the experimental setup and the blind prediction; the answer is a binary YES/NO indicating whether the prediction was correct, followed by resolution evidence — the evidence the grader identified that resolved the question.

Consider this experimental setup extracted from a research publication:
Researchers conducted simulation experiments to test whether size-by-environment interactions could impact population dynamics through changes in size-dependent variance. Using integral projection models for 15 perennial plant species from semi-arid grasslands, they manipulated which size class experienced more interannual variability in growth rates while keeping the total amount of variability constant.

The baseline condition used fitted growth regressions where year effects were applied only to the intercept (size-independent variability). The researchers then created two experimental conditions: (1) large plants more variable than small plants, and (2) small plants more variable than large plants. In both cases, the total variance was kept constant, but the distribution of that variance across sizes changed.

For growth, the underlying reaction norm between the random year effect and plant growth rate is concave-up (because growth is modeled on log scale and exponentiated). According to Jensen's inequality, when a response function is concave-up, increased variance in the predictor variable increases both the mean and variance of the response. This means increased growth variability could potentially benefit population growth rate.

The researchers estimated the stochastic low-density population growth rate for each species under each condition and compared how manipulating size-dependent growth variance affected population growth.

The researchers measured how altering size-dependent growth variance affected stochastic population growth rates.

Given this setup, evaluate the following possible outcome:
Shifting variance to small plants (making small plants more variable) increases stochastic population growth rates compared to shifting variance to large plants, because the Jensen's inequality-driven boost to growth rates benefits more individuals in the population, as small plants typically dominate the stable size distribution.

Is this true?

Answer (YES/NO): NO